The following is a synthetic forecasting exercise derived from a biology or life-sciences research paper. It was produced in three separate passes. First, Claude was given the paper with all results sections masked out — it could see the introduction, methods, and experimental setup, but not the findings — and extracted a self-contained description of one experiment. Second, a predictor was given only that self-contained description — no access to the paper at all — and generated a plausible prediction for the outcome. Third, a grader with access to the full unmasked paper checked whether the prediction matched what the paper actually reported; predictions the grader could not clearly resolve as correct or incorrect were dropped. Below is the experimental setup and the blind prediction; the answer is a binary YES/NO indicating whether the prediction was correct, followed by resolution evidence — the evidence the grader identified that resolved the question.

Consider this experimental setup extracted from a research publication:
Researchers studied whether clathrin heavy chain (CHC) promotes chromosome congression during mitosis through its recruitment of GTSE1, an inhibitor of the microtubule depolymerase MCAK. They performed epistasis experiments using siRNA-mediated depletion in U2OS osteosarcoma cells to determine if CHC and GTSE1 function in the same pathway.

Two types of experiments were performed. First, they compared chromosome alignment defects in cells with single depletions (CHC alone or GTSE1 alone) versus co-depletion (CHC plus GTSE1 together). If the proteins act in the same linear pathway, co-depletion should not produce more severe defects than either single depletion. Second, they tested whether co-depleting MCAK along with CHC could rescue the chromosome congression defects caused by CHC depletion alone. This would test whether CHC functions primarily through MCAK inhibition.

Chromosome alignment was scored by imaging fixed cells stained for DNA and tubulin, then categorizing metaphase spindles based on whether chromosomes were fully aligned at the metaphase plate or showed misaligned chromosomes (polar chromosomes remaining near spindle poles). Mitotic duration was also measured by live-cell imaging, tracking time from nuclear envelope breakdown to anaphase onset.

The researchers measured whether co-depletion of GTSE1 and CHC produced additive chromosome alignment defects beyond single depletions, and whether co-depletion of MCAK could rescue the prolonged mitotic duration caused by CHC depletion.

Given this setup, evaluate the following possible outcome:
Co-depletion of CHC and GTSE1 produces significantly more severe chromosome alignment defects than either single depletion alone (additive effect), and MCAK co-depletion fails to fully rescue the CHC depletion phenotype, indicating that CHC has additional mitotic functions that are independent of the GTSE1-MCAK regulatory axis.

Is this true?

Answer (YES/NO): NO